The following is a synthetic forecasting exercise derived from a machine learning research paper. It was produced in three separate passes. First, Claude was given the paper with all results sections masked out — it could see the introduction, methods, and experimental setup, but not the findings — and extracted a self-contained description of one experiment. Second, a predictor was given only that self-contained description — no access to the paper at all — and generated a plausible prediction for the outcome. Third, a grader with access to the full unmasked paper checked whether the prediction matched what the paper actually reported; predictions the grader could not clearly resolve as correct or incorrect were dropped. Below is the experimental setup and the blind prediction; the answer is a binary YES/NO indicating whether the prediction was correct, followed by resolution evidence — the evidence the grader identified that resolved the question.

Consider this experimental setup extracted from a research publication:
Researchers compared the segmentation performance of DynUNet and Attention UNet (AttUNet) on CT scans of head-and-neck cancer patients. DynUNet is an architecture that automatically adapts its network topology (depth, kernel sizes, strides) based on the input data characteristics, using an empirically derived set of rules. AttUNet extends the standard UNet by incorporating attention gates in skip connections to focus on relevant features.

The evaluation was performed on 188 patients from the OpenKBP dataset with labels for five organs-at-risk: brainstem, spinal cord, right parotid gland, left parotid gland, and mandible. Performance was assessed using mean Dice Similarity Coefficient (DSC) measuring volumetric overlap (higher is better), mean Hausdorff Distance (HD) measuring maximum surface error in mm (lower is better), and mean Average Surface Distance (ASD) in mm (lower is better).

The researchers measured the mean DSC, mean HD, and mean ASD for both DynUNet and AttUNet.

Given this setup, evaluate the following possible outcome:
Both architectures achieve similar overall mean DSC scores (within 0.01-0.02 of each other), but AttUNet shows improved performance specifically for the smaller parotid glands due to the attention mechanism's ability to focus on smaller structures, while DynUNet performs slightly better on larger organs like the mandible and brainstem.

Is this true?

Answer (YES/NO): NO